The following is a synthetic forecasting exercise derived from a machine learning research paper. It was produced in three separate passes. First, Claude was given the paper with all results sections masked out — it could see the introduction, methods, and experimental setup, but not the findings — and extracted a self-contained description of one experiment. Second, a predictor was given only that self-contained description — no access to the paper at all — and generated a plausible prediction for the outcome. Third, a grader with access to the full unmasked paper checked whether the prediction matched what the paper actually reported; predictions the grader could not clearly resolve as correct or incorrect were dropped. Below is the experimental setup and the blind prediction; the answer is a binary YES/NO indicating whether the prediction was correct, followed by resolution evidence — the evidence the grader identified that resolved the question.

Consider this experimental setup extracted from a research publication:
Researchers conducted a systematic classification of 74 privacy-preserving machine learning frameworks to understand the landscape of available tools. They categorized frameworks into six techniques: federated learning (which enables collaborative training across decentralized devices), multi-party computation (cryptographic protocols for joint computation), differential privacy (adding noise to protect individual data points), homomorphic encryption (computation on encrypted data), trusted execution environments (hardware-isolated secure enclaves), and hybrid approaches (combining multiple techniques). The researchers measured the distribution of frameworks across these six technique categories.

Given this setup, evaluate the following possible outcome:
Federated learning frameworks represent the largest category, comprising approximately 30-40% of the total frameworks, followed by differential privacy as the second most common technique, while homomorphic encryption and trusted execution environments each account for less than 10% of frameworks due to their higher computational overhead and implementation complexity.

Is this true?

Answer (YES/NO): NO